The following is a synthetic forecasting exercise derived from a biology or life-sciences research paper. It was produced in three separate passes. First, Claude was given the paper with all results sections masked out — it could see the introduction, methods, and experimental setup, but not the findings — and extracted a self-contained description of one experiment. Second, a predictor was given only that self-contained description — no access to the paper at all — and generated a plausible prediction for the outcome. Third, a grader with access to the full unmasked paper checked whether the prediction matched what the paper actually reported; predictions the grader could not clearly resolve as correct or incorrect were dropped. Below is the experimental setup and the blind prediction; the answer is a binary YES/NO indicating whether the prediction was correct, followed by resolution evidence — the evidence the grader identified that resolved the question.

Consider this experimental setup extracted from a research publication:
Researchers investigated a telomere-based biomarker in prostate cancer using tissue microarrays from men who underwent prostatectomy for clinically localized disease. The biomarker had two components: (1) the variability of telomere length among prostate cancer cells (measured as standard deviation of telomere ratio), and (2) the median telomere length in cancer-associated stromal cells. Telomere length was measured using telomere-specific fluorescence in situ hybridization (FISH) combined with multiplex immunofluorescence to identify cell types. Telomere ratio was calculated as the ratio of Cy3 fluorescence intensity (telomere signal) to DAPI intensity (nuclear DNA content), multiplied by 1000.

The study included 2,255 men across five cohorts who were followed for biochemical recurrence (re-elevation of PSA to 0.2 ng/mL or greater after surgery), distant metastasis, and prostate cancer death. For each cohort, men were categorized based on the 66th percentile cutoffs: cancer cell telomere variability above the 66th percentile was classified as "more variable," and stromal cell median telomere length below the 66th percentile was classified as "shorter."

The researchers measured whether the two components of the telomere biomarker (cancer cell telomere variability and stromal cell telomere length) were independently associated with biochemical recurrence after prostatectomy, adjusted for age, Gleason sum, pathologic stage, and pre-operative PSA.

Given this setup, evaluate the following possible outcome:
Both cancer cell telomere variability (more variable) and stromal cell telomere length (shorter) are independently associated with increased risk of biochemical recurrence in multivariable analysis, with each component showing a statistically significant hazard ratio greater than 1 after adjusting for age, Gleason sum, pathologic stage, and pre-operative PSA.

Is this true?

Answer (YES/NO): NO